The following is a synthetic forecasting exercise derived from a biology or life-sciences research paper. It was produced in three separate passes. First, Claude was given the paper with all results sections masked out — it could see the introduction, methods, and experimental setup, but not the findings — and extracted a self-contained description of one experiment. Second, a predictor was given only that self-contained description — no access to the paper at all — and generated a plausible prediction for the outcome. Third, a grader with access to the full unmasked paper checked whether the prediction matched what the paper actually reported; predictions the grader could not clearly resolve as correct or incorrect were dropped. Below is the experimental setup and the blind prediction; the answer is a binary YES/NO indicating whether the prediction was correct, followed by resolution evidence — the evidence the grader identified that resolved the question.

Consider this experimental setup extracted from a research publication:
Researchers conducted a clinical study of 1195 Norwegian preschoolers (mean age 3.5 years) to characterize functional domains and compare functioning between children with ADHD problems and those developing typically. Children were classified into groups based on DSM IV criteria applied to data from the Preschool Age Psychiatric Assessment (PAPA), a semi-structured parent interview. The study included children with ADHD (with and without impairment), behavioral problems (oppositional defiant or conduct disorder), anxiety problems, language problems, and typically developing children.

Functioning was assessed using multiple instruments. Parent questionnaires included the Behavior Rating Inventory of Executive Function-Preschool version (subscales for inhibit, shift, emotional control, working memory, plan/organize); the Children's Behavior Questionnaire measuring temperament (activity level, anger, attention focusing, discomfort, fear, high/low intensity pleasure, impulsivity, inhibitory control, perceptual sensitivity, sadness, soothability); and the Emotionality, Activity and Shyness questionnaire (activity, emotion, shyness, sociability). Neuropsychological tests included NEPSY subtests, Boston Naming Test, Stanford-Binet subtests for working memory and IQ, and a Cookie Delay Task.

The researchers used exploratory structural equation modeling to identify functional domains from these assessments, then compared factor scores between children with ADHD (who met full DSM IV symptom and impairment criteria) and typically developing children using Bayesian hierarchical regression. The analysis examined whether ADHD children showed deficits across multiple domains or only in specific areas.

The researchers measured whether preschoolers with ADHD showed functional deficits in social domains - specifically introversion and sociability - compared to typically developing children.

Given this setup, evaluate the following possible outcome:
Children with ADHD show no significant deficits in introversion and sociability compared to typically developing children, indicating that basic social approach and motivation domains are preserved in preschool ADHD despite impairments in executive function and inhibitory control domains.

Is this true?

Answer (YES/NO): YES